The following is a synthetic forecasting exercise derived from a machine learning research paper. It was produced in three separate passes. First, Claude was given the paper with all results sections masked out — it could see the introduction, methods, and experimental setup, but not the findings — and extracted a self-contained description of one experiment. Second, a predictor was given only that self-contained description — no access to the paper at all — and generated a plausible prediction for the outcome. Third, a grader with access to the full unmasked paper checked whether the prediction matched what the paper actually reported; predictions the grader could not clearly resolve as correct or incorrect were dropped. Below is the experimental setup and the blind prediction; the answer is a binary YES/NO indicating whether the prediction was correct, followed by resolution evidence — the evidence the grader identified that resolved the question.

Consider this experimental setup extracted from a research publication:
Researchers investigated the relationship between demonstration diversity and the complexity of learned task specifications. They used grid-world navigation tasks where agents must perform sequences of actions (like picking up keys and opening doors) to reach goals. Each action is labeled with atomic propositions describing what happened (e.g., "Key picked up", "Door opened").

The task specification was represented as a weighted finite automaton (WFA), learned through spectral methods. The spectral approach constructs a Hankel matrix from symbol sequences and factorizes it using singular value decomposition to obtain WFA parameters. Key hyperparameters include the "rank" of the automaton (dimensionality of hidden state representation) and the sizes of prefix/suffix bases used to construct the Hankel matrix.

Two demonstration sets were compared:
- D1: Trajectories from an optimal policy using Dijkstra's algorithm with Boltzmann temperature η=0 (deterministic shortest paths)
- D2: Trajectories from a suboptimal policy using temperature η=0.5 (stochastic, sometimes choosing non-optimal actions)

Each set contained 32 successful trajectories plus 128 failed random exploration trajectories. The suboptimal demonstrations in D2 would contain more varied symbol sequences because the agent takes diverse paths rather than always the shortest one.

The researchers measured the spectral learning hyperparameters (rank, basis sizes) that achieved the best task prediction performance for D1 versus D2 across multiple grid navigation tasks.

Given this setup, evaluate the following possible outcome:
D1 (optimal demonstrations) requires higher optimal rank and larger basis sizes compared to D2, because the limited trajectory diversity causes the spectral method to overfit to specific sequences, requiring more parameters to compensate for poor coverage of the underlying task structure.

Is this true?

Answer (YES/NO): NO